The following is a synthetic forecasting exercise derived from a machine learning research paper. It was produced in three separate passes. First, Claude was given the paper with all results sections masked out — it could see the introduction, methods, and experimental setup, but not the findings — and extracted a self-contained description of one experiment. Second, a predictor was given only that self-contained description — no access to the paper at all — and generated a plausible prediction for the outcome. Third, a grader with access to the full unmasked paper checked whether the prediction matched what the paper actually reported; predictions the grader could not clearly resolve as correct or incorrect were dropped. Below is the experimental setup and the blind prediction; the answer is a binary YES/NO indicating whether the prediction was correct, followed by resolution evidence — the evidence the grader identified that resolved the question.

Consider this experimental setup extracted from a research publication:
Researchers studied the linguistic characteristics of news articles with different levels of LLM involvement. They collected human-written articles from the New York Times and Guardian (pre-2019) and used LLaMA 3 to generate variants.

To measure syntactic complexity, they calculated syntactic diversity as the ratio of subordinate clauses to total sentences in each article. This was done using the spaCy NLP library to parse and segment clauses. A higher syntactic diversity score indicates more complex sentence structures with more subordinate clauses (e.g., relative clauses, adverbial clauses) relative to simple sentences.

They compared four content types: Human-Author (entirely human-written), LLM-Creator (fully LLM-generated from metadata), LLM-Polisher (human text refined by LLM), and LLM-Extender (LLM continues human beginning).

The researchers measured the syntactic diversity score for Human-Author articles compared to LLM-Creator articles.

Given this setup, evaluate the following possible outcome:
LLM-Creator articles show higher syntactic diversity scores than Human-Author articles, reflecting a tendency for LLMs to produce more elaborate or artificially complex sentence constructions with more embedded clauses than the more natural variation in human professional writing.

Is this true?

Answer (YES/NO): NO